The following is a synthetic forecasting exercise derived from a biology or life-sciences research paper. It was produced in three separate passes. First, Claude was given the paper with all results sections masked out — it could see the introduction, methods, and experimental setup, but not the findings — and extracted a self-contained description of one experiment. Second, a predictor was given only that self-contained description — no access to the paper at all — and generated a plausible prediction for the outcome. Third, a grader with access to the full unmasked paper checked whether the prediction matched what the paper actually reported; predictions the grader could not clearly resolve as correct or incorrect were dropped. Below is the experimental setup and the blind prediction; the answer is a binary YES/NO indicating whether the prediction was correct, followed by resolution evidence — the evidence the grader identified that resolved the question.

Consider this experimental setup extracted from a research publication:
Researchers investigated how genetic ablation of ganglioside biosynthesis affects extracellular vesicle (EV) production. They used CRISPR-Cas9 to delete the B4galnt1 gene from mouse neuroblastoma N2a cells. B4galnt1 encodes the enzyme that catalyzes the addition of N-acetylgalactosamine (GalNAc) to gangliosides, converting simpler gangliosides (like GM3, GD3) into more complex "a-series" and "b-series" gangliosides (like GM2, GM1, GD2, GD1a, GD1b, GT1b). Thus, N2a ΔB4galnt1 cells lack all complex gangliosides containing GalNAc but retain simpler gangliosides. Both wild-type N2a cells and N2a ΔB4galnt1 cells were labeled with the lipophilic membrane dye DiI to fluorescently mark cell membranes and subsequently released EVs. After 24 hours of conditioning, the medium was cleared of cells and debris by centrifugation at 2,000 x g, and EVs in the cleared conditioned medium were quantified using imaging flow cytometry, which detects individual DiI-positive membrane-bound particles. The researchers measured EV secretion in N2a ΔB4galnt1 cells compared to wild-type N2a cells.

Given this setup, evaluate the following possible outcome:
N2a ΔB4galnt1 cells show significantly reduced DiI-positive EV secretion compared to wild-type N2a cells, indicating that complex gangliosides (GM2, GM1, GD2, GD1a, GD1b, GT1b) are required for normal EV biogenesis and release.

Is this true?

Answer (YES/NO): YES